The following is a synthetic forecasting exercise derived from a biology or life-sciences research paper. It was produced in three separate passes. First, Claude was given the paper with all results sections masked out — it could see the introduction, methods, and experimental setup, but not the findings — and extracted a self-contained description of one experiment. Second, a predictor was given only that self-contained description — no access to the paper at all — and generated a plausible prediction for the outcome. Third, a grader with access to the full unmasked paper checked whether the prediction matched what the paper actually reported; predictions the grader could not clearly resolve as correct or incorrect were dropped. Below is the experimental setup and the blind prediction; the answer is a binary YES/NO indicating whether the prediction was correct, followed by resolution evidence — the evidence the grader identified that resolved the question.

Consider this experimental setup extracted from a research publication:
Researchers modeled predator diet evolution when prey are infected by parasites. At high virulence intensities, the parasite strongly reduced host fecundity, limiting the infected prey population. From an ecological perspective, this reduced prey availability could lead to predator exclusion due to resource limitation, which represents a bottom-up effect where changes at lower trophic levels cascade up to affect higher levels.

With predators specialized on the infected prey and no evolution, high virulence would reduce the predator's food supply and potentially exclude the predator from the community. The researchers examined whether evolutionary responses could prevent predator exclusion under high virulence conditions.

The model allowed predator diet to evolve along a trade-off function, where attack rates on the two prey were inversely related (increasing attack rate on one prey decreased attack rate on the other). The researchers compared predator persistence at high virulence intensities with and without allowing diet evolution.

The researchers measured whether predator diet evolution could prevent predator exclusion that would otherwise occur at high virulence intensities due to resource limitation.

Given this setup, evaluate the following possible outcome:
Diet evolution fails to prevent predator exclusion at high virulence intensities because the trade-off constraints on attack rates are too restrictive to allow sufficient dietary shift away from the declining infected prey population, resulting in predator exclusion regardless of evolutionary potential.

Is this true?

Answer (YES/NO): NO